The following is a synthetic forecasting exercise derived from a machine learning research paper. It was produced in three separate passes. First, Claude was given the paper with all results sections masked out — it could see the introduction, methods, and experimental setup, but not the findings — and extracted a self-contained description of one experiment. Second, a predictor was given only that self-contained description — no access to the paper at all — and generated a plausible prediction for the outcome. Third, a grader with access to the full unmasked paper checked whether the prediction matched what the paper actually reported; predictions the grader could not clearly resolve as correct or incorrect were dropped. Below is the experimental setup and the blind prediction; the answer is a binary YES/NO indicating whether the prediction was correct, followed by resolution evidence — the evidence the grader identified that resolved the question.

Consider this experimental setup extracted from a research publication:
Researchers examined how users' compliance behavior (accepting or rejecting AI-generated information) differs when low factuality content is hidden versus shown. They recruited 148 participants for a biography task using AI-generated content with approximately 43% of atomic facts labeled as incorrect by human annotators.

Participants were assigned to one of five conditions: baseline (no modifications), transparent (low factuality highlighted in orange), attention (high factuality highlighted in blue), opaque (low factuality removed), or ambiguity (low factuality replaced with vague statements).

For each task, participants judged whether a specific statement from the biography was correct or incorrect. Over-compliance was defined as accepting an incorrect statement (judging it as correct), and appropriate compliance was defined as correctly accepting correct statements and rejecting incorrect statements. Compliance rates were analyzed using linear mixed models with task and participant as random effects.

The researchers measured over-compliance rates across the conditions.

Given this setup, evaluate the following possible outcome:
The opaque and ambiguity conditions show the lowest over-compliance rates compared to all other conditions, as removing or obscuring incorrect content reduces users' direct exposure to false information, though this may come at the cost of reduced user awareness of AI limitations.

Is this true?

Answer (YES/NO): NO